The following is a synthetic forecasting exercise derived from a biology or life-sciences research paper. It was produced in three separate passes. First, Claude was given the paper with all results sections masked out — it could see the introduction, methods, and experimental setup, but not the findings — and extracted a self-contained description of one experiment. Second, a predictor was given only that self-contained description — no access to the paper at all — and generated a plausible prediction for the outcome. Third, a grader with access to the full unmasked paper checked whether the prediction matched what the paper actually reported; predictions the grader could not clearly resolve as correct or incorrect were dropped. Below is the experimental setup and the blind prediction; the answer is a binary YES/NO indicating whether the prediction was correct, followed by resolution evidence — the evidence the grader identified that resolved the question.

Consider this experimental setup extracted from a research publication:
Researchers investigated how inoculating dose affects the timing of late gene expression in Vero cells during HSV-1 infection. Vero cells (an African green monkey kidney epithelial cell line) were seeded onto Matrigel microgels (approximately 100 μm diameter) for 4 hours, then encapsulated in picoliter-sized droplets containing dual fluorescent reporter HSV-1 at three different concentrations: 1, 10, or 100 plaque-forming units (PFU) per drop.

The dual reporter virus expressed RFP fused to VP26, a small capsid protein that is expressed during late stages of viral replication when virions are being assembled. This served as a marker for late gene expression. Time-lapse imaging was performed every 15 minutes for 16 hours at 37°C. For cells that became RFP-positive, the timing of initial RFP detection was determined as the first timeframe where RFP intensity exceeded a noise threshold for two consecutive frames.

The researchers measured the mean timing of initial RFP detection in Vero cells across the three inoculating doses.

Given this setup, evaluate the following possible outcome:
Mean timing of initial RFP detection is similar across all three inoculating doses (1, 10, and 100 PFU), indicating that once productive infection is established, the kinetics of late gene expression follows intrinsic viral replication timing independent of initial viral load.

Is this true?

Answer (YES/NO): NO